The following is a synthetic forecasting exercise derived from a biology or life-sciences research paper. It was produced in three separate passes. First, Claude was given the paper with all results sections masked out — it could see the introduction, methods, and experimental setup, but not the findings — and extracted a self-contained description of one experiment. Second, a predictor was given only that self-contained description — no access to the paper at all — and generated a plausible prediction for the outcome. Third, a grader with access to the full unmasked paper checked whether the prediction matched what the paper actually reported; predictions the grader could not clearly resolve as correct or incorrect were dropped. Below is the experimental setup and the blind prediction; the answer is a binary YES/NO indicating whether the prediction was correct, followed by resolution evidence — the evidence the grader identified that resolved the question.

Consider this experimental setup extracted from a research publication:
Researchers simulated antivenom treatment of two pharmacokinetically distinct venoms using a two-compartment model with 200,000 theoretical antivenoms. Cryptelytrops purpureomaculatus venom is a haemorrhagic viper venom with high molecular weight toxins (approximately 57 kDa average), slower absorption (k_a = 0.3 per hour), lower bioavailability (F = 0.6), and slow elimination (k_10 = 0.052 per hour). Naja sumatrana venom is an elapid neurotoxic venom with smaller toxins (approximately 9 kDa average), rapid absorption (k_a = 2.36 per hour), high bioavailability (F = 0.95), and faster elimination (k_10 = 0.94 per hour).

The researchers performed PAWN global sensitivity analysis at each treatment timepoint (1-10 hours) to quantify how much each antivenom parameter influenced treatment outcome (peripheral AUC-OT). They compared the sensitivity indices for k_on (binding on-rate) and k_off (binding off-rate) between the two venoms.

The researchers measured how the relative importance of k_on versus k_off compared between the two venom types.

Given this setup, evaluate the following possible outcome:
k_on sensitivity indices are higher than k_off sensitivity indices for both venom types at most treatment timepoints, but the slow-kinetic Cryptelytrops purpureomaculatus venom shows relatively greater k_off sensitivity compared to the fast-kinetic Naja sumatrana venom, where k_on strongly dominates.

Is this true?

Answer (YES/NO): NO